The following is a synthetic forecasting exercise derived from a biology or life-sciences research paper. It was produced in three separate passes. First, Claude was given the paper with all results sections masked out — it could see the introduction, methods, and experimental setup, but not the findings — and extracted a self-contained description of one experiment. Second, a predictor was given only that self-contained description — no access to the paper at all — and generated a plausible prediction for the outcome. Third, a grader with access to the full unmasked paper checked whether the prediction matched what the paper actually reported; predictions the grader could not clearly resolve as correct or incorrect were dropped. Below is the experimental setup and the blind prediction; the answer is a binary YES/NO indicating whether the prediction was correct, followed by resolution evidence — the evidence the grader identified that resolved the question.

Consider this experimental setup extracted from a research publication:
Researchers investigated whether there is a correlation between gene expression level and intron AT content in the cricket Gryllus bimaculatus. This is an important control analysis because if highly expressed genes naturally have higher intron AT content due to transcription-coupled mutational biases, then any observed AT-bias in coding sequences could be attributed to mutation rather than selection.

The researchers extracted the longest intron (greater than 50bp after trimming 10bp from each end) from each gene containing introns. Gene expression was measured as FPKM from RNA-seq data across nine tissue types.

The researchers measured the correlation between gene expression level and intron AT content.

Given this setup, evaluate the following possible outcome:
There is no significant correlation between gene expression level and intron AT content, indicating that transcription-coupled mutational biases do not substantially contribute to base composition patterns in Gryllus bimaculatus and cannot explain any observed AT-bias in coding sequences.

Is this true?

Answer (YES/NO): NO